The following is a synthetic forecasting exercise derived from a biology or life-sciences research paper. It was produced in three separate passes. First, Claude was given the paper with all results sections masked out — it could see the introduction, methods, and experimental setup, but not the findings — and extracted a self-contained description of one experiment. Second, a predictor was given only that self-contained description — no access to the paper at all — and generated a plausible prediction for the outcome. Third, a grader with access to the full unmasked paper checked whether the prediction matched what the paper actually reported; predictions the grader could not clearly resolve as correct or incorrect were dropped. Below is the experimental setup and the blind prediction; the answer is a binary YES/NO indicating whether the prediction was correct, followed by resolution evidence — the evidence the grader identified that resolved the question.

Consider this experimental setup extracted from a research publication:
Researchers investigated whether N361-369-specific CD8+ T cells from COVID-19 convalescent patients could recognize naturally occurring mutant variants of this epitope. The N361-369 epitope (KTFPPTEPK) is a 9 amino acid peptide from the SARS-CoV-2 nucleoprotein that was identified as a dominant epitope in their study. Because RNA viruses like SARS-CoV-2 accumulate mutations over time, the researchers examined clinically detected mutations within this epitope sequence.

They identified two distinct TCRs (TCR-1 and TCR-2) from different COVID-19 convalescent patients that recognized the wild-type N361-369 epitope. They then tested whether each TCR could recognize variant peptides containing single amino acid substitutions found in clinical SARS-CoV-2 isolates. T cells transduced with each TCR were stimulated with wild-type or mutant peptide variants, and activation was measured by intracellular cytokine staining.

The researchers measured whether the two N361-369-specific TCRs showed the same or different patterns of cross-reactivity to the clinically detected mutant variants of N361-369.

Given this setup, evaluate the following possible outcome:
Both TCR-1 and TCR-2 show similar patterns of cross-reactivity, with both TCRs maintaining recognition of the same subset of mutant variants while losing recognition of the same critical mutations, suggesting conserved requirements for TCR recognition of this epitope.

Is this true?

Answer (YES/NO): NO